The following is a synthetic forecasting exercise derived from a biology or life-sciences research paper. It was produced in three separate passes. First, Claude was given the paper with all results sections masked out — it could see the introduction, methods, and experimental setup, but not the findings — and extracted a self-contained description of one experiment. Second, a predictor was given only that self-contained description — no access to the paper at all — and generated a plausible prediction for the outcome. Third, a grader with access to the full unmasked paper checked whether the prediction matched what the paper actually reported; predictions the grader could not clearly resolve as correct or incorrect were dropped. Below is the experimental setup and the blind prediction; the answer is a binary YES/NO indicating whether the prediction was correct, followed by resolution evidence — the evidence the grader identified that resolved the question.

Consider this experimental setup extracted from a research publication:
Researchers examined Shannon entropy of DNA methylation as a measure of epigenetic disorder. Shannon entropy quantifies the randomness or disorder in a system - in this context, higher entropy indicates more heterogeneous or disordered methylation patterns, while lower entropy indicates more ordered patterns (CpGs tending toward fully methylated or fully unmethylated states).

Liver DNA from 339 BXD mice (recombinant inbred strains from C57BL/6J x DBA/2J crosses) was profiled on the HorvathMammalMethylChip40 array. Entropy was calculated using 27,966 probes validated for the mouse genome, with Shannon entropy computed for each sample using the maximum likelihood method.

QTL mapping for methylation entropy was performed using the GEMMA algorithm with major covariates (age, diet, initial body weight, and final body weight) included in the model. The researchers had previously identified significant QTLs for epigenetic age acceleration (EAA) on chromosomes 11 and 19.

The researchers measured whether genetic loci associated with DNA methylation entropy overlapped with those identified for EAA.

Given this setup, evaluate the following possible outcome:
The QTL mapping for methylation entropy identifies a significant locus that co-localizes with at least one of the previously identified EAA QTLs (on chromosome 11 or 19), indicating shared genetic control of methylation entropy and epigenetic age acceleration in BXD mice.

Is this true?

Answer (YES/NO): NO